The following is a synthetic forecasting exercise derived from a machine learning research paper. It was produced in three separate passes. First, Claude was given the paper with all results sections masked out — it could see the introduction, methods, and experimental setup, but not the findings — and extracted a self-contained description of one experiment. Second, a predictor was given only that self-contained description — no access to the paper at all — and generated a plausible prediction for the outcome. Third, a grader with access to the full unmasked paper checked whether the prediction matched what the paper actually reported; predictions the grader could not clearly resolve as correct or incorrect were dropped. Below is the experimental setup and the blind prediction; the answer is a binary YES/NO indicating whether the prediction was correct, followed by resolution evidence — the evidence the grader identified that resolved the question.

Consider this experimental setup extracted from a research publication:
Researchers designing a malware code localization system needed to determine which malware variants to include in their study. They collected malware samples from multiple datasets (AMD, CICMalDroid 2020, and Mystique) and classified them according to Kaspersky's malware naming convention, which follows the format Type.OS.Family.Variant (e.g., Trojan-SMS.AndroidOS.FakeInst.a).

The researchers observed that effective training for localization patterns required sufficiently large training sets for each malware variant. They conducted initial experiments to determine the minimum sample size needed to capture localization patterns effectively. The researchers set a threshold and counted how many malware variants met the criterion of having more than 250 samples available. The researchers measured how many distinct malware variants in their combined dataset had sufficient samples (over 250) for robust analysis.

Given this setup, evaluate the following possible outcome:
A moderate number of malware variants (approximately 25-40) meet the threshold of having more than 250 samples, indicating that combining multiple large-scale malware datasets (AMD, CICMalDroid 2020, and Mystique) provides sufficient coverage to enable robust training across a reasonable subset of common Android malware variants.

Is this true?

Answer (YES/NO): NO